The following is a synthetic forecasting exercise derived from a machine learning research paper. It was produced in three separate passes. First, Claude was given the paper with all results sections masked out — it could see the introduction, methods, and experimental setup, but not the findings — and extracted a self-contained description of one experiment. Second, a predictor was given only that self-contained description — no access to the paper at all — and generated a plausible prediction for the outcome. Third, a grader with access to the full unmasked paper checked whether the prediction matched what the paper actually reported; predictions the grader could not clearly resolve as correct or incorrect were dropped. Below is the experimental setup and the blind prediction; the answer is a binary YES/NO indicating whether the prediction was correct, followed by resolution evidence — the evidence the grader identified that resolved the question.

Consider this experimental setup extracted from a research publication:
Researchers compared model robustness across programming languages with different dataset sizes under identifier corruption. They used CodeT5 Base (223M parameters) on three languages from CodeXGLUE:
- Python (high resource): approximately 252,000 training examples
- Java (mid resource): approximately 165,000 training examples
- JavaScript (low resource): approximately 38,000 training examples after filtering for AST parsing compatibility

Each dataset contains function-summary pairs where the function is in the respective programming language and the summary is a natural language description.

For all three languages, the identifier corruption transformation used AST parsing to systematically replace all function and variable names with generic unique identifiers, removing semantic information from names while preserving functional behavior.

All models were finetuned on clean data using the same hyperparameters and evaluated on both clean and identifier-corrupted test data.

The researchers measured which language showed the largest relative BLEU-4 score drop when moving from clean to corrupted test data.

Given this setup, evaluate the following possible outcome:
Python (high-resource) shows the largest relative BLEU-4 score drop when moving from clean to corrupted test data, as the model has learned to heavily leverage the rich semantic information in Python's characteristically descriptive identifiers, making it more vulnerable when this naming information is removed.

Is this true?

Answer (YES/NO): NO